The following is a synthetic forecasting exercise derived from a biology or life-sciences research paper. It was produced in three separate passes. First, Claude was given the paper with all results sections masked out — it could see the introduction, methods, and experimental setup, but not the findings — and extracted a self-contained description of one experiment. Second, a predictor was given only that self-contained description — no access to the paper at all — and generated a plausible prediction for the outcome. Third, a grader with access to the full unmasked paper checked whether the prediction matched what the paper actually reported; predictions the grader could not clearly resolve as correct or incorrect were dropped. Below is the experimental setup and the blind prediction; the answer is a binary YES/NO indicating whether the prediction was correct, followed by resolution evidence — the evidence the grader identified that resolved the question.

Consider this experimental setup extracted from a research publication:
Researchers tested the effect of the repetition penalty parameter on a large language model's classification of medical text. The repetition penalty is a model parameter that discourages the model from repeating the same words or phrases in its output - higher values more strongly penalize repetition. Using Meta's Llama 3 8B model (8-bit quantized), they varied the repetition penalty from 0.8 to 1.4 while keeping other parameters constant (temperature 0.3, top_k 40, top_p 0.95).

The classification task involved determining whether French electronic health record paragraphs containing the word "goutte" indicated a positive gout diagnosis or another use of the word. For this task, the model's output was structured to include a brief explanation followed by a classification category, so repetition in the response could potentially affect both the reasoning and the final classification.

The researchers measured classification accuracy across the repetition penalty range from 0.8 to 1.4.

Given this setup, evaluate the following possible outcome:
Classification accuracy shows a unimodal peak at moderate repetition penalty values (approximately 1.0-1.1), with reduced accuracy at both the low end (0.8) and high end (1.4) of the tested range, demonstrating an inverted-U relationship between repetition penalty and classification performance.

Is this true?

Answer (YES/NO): NO